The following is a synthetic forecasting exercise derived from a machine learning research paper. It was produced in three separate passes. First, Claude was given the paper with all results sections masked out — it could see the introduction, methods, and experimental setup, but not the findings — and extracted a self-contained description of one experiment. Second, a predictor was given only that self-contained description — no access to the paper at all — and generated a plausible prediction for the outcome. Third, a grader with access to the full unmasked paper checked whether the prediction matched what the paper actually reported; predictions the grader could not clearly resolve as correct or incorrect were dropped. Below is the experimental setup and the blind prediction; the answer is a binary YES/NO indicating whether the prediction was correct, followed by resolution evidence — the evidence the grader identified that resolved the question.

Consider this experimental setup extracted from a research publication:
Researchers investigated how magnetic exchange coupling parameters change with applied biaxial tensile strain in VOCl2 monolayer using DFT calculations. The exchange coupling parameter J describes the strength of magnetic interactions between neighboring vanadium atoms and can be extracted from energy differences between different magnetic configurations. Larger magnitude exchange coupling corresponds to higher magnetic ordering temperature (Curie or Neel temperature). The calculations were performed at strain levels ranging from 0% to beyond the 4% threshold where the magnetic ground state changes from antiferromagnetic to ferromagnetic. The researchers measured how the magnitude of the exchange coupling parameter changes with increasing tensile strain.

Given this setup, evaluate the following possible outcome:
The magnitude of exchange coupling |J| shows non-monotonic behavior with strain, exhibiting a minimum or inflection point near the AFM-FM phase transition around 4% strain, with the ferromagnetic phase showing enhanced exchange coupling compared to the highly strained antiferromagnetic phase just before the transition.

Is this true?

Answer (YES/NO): YES